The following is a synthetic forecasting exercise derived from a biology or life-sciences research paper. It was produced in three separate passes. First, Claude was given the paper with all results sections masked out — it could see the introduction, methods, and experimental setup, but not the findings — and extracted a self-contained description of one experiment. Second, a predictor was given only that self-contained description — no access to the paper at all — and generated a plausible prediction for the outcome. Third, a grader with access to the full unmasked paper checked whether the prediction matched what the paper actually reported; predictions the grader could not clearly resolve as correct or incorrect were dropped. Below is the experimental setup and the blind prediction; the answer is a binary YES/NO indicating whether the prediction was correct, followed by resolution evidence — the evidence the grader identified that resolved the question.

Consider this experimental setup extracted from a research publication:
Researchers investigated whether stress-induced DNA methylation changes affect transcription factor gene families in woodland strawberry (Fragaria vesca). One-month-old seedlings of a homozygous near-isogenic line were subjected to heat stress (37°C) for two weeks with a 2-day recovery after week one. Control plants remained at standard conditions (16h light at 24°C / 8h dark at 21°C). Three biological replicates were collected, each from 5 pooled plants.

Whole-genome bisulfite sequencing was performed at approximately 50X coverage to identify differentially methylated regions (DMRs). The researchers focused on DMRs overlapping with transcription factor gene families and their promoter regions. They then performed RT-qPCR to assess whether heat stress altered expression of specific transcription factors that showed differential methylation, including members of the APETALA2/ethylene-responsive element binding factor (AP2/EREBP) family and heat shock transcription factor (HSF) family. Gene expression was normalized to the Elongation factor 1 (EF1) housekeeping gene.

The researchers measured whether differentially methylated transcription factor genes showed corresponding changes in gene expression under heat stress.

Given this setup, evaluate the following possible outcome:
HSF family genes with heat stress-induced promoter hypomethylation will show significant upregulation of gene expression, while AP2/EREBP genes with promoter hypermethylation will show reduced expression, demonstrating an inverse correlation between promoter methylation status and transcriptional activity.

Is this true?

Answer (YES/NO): NO